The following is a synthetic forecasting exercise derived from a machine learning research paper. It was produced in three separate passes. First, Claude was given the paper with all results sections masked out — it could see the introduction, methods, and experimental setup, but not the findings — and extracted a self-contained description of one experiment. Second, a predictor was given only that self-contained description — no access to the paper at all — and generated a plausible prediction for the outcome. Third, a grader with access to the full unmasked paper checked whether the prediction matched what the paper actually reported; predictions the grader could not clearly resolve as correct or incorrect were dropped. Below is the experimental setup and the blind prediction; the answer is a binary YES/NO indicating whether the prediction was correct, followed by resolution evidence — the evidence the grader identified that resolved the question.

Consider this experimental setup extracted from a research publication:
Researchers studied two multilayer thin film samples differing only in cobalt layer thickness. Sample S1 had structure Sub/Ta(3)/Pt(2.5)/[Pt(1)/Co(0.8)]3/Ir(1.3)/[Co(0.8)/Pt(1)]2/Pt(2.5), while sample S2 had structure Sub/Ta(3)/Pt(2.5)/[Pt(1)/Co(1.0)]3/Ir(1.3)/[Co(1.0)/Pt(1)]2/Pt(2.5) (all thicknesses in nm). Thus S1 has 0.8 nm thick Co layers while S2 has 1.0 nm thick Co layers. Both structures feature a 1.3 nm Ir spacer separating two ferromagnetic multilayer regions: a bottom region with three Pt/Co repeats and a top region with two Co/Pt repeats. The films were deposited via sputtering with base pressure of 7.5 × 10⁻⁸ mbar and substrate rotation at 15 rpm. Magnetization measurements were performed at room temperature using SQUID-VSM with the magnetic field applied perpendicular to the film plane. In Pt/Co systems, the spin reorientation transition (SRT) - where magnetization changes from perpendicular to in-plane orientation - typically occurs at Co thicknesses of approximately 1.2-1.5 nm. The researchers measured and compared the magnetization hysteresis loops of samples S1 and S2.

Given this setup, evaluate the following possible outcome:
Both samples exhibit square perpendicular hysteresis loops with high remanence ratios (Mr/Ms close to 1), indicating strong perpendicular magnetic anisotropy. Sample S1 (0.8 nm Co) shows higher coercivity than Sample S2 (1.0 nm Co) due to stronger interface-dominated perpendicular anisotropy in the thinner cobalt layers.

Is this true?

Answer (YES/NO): NO